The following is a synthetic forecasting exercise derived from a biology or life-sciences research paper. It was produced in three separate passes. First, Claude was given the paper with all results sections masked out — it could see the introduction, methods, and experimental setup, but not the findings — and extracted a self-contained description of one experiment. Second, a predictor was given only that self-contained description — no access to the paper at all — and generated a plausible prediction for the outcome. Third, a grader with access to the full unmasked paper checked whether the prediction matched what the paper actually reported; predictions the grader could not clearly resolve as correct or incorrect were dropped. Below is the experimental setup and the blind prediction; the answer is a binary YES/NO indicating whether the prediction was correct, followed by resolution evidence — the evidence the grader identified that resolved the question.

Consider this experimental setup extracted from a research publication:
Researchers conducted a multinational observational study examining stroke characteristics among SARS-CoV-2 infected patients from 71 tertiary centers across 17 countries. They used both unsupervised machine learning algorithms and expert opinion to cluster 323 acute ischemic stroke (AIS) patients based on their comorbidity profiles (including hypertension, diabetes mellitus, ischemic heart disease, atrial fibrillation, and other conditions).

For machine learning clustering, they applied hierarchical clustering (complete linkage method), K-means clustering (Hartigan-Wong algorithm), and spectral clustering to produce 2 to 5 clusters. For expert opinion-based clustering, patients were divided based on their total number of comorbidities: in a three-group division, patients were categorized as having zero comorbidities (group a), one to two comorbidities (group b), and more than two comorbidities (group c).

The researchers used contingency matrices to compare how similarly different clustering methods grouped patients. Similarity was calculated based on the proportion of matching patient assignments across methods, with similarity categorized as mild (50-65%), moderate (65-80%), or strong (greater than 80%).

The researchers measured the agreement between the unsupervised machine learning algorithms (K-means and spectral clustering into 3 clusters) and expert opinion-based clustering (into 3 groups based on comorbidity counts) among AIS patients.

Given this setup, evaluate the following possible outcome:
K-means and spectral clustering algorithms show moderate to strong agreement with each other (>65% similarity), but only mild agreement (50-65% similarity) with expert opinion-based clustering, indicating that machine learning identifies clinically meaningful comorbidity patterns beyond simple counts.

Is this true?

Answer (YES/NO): NO